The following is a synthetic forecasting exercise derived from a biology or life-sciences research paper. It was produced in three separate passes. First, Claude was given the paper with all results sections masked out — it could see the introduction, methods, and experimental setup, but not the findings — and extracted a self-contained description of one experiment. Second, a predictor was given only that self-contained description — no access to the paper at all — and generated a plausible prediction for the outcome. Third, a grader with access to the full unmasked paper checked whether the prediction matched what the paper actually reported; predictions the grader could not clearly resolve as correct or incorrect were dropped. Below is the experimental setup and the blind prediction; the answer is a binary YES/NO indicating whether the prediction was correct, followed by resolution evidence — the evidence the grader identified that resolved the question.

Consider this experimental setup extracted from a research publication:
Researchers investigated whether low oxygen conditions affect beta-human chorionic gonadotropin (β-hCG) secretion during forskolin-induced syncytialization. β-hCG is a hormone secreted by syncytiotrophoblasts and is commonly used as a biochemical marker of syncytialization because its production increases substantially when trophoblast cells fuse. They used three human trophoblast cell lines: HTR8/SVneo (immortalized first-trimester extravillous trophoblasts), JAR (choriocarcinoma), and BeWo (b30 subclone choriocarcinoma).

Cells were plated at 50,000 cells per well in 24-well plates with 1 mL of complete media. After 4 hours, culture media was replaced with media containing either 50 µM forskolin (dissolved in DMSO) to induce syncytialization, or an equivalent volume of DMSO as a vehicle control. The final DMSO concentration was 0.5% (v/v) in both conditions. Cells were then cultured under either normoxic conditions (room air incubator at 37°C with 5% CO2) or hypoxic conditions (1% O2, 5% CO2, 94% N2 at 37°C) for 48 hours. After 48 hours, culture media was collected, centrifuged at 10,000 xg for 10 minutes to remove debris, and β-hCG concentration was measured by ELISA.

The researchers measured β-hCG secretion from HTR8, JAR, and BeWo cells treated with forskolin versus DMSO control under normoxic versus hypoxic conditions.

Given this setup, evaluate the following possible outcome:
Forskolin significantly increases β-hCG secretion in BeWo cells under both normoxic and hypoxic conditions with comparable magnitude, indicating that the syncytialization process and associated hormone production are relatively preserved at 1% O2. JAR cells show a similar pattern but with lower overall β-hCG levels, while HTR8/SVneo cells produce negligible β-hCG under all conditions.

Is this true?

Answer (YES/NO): NO